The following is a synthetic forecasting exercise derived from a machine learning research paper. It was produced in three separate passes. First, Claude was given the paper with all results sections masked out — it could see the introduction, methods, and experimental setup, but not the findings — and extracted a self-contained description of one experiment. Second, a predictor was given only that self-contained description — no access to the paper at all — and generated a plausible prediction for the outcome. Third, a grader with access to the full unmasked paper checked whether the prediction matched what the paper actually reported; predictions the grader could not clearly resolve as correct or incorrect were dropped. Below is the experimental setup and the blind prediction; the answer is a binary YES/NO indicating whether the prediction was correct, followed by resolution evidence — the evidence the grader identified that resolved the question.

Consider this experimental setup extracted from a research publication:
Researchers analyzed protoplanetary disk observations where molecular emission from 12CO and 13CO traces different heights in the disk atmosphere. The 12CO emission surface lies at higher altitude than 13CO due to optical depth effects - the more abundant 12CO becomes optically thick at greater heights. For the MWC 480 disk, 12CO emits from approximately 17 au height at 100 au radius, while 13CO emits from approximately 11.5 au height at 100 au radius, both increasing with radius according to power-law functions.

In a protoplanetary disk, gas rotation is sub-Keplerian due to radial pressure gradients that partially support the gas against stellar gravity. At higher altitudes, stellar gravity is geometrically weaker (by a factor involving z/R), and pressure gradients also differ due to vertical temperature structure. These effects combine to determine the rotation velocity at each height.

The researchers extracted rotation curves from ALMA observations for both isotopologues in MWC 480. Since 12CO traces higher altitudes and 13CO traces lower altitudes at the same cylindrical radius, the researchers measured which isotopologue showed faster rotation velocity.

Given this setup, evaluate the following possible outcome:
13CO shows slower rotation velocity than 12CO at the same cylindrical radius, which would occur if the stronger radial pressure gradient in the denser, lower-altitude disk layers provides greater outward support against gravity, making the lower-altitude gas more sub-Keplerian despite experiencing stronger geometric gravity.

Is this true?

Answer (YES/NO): NO